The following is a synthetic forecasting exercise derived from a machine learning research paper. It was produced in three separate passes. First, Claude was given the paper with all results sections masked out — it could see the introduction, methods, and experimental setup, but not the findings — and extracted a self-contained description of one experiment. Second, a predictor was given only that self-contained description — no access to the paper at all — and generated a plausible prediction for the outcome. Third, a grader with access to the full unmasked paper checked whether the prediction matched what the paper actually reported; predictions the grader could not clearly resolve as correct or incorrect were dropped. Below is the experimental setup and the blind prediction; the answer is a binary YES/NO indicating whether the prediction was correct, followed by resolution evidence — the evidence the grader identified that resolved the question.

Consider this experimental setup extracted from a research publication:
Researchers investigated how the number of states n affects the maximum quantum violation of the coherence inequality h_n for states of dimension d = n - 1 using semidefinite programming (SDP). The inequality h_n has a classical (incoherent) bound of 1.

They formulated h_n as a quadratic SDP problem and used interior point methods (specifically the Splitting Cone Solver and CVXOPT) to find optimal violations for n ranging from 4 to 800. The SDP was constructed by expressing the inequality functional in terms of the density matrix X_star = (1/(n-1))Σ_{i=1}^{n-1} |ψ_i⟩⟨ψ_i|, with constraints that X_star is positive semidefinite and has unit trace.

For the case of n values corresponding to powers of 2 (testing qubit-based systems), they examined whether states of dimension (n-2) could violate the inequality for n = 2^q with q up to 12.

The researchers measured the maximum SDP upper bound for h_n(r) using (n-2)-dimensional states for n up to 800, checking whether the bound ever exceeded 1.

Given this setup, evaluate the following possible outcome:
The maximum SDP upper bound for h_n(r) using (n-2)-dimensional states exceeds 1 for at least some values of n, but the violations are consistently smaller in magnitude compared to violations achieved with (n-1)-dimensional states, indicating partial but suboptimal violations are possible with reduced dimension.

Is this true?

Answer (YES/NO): NO